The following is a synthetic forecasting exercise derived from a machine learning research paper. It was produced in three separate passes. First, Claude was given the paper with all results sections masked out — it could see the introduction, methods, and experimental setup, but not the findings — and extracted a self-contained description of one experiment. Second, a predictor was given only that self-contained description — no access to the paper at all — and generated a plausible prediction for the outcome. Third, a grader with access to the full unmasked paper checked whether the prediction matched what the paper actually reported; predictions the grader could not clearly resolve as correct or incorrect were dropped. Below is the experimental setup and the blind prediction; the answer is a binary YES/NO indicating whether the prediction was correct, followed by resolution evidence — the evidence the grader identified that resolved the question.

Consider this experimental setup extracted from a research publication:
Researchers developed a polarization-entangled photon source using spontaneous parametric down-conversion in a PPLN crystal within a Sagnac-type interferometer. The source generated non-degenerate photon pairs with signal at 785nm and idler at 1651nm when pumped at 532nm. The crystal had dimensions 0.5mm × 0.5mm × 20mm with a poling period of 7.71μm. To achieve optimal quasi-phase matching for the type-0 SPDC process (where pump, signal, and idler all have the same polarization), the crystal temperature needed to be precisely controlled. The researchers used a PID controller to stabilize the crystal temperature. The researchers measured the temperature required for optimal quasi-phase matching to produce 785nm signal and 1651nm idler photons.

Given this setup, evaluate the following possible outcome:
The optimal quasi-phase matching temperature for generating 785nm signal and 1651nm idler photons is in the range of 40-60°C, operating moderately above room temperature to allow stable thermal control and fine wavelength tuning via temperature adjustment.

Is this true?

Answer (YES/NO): NO